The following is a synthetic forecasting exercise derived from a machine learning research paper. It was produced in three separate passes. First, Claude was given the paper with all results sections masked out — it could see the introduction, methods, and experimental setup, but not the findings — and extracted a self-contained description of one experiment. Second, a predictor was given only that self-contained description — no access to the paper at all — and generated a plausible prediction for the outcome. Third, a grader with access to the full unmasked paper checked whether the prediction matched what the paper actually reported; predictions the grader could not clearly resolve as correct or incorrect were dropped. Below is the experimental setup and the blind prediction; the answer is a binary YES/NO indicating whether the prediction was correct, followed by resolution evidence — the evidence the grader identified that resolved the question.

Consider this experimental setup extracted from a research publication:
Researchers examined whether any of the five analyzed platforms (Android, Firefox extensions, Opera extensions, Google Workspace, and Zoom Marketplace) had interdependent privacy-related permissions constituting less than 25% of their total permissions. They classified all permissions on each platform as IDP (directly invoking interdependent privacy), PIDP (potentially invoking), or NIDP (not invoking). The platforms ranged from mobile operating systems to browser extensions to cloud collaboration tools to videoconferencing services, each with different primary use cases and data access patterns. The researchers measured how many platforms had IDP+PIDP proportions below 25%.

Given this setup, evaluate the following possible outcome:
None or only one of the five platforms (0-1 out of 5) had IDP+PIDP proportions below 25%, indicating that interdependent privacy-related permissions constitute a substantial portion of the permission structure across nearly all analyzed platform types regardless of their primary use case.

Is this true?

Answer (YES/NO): YES